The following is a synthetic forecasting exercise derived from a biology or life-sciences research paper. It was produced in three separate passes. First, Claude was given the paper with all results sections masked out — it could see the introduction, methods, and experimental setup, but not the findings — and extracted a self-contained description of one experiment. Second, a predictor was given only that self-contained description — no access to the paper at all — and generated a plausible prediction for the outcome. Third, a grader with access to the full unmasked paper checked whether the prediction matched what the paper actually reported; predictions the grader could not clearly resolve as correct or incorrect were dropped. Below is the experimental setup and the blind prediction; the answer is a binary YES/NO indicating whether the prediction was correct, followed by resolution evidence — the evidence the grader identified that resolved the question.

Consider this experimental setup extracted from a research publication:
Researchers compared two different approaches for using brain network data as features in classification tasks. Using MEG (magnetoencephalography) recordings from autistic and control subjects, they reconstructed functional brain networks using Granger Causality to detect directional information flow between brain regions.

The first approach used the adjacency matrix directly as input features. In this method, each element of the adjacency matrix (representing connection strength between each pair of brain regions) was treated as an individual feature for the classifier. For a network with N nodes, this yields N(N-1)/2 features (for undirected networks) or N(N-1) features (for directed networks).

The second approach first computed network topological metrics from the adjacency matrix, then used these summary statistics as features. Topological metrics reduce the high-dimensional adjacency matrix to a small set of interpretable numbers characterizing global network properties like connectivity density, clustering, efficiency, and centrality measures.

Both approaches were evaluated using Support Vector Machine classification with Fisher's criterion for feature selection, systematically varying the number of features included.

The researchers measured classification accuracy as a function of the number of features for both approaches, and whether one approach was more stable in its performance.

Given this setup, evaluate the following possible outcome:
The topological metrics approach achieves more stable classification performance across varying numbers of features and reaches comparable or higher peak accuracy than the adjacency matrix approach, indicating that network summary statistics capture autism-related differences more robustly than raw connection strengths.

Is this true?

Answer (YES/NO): YES